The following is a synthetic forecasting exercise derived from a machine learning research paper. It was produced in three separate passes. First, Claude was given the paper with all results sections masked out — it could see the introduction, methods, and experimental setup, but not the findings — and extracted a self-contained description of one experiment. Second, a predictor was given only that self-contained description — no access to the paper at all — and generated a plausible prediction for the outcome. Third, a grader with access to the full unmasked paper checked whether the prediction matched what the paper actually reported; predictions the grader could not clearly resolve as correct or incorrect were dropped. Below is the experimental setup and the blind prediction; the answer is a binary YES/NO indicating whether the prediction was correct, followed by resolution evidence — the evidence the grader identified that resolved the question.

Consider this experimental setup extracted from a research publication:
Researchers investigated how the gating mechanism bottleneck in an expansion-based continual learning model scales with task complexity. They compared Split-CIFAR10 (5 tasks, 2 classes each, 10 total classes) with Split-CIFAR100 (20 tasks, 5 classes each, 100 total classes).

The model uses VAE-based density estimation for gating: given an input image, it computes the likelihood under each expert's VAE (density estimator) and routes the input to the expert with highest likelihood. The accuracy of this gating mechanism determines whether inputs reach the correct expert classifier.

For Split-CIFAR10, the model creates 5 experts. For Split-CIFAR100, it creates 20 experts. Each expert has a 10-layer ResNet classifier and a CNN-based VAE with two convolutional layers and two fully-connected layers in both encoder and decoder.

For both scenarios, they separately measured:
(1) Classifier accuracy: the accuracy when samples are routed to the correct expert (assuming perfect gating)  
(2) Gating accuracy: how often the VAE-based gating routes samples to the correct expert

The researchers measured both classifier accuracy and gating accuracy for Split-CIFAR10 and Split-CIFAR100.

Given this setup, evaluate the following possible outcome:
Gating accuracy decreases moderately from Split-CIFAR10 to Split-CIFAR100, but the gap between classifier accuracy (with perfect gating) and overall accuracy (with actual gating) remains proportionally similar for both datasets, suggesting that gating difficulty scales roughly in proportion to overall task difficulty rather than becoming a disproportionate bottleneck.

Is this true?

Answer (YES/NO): NO